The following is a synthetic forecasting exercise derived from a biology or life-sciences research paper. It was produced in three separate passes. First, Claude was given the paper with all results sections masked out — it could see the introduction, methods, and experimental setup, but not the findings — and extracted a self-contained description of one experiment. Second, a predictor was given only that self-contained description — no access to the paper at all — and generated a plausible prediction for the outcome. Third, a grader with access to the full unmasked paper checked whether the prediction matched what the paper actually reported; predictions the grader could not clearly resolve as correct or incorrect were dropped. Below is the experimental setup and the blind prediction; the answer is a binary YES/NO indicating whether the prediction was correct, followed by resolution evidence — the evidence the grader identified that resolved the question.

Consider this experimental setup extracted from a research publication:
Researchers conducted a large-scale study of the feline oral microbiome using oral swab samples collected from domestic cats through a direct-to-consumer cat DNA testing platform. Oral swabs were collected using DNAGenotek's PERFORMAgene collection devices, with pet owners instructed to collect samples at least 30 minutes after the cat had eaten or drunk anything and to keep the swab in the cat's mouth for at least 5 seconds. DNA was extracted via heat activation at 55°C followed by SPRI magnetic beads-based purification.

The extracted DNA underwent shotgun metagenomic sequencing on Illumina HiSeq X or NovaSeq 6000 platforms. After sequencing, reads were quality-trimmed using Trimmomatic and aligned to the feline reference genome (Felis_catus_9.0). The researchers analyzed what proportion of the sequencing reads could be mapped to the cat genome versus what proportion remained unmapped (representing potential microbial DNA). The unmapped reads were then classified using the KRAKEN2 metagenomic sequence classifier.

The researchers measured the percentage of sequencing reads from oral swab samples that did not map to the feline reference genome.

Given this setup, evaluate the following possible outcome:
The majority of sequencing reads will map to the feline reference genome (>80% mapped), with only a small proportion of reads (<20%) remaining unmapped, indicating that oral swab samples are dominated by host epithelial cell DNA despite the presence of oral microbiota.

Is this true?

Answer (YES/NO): YES